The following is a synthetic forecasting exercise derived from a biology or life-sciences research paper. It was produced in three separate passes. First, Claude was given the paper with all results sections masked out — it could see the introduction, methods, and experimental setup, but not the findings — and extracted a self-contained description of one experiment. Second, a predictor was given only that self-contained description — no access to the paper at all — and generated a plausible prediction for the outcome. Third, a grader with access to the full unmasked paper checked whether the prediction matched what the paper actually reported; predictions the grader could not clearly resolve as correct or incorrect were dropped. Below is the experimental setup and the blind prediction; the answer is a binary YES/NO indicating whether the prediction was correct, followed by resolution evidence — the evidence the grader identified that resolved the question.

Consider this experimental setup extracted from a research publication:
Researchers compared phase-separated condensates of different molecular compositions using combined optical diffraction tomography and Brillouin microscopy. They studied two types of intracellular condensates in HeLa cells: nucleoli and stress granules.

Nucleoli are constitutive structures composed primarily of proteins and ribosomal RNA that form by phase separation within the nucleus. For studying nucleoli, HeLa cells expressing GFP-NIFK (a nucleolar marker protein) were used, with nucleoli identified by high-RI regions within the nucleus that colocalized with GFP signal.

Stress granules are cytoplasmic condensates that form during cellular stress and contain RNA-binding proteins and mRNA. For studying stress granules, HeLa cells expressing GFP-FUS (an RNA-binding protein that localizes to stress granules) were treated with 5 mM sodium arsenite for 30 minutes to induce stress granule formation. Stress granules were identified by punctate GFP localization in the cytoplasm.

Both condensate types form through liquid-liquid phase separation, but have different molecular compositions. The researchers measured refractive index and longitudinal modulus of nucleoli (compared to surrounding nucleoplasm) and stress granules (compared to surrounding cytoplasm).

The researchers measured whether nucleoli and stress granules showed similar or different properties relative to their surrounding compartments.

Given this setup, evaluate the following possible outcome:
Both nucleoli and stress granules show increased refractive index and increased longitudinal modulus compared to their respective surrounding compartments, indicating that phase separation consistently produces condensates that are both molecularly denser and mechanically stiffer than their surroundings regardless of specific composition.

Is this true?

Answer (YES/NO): NO